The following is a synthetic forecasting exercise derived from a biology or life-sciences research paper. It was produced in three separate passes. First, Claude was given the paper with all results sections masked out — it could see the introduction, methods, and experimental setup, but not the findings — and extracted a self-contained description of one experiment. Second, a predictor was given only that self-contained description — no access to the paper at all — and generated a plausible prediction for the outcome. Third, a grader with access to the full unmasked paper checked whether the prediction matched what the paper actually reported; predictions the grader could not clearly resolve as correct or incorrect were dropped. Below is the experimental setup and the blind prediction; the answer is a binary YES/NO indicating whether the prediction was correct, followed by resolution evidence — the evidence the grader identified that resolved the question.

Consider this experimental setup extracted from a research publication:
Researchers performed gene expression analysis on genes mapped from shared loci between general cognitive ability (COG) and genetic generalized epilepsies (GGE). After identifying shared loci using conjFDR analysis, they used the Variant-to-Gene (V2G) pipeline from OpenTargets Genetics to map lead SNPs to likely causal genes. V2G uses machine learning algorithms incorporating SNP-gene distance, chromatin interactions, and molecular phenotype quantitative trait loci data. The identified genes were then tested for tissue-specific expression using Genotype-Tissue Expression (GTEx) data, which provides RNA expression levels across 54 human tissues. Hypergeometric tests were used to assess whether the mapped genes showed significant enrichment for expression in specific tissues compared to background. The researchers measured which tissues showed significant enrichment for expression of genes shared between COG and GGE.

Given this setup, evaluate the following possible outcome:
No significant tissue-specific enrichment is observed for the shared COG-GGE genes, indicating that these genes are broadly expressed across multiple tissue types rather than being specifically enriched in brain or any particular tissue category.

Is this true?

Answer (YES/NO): NO